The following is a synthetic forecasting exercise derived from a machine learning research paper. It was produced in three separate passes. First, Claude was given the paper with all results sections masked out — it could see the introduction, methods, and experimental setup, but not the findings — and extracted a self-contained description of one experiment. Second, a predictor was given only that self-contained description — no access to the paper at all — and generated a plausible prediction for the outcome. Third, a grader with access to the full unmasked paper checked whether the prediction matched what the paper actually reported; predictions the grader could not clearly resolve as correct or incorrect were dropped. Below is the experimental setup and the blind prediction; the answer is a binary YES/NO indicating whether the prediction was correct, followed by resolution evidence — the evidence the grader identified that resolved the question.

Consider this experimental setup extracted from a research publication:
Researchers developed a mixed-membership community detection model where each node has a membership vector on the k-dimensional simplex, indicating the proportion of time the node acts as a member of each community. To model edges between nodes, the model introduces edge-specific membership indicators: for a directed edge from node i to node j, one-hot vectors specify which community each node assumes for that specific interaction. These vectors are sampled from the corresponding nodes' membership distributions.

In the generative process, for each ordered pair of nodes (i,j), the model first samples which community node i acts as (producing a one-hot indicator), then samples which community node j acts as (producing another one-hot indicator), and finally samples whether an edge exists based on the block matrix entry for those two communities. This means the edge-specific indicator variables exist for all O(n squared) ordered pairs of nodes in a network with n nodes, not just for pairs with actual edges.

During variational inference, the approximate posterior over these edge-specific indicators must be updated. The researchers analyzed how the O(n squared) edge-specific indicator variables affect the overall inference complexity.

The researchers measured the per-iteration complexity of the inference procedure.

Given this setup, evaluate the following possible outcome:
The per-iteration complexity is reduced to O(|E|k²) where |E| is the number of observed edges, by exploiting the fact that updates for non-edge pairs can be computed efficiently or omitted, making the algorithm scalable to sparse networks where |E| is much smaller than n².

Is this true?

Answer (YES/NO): NO